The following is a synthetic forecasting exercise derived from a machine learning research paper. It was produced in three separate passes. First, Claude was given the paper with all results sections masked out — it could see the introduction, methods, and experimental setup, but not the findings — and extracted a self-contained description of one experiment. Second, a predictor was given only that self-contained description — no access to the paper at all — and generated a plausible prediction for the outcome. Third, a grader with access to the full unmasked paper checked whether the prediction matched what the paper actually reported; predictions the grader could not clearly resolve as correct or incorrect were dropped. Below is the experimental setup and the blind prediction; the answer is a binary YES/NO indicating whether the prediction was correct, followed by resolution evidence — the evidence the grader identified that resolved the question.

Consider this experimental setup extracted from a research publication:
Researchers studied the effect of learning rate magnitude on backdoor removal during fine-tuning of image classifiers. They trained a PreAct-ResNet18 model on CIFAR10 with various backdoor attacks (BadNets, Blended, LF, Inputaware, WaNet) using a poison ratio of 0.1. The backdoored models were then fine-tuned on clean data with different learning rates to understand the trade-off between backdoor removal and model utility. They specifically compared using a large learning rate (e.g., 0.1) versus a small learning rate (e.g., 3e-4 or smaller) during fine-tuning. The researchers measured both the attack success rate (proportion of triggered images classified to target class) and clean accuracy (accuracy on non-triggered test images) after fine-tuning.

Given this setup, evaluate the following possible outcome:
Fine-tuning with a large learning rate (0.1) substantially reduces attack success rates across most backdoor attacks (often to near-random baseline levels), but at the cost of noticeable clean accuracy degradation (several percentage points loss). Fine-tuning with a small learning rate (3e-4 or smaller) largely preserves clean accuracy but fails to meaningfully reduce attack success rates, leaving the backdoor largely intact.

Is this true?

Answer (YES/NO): YES